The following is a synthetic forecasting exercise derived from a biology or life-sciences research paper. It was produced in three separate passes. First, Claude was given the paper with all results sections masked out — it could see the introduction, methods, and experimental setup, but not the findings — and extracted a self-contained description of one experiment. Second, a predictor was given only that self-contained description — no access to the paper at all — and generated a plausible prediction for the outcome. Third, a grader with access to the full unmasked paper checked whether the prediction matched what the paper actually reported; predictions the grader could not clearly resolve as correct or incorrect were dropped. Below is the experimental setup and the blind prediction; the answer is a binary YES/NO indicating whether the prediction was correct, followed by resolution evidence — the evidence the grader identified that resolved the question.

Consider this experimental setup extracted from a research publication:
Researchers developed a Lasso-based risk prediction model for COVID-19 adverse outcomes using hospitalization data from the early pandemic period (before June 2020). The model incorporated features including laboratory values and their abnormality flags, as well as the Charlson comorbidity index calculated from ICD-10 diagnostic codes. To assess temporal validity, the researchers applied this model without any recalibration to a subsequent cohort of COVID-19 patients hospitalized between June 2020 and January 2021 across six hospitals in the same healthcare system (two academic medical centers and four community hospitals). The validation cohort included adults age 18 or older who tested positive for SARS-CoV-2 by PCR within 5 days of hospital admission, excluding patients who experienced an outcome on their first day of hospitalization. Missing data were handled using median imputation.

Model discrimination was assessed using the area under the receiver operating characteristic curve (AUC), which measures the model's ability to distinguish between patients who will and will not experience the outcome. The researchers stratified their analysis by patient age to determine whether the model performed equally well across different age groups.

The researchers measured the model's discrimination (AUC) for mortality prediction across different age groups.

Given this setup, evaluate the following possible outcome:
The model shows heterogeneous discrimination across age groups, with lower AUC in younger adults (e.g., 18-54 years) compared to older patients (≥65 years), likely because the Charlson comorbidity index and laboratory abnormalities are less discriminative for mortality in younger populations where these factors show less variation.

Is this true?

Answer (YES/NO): YES